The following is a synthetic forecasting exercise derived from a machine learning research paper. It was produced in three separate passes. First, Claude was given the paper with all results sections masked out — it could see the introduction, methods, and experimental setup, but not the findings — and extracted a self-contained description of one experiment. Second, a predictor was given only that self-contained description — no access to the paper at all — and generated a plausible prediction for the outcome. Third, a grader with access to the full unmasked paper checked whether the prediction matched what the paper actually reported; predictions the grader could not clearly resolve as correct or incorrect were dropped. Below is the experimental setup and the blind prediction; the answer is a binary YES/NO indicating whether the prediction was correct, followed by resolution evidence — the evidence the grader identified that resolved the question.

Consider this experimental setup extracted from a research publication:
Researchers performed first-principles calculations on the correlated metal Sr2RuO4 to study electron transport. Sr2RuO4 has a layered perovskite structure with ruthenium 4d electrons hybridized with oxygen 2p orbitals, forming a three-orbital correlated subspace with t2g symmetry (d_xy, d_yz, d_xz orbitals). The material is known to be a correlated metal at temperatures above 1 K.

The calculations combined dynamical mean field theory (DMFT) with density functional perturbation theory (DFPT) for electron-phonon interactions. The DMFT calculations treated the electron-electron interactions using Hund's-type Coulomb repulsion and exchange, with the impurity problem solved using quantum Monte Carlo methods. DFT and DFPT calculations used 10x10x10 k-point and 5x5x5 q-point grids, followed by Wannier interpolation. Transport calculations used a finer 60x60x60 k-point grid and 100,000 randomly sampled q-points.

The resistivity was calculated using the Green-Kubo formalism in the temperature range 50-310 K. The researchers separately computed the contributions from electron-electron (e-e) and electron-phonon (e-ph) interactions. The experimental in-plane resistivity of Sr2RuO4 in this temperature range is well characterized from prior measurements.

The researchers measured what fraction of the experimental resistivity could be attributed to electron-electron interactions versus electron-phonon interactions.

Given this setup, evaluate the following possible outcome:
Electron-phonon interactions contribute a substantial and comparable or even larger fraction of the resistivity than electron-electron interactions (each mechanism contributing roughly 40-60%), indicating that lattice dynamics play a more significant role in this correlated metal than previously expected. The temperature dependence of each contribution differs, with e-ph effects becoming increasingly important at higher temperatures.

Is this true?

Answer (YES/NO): NO